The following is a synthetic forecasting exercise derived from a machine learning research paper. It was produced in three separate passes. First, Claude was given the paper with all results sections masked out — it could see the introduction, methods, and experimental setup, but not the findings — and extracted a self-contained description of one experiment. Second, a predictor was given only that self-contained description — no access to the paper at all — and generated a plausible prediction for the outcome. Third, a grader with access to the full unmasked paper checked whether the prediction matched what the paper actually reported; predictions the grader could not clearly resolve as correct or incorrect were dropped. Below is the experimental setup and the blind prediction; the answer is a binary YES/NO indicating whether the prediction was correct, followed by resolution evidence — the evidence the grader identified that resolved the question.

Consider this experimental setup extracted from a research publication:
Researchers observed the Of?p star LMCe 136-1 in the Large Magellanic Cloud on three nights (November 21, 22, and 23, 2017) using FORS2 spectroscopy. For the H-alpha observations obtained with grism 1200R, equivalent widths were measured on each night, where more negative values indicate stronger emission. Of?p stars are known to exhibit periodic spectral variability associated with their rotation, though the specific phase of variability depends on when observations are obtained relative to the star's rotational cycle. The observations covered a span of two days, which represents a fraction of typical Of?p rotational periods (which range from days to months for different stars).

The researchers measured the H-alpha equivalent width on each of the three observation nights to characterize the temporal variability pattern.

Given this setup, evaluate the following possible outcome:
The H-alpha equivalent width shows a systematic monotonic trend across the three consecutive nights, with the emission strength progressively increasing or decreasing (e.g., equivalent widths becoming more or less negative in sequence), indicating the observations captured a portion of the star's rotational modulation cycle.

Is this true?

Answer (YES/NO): NO